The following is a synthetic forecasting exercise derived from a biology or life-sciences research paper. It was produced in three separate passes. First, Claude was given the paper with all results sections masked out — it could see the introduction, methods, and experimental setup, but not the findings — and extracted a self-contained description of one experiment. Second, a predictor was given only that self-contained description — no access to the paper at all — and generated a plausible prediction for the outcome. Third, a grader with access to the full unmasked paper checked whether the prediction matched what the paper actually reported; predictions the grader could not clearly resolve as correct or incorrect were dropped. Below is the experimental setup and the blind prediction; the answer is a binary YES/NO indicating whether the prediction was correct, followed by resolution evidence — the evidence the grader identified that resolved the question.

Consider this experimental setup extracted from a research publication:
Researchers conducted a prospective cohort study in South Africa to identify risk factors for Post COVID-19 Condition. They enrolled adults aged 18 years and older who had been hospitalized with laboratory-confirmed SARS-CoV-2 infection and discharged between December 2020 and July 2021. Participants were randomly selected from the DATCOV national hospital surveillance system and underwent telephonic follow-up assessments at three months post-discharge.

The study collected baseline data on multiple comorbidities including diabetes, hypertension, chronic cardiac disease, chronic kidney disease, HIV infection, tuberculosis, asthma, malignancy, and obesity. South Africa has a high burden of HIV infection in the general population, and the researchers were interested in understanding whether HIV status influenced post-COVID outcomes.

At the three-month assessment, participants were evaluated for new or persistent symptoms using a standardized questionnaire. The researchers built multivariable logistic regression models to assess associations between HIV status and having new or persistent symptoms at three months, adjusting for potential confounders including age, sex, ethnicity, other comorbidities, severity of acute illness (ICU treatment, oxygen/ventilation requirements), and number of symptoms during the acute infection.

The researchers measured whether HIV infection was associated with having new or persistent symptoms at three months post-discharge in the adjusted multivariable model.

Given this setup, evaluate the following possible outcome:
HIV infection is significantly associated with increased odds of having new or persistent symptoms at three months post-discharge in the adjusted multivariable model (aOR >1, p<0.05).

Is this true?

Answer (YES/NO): NO